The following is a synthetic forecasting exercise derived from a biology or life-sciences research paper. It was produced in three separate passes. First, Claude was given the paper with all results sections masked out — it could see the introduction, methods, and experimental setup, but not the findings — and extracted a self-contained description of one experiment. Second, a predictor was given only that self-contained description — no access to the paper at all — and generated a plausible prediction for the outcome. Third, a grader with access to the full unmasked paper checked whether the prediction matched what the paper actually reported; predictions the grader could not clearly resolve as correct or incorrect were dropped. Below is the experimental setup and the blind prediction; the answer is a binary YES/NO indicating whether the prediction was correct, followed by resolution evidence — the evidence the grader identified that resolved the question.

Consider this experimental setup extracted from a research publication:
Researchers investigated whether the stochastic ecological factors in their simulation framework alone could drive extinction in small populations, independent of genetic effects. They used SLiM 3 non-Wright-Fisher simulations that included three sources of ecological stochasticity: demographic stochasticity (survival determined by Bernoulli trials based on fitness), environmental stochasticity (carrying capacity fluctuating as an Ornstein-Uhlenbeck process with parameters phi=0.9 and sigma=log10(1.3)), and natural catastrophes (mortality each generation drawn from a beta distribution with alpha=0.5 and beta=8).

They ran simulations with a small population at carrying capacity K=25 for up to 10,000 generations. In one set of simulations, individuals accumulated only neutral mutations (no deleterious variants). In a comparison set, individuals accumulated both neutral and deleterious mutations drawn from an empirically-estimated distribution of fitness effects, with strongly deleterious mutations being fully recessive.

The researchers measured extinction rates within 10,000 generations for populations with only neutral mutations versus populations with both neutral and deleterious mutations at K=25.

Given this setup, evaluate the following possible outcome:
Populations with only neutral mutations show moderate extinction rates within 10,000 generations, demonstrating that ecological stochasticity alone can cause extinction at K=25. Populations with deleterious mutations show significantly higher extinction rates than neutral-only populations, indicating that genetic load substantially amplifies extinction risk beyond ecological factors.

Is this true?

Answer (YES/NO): NO